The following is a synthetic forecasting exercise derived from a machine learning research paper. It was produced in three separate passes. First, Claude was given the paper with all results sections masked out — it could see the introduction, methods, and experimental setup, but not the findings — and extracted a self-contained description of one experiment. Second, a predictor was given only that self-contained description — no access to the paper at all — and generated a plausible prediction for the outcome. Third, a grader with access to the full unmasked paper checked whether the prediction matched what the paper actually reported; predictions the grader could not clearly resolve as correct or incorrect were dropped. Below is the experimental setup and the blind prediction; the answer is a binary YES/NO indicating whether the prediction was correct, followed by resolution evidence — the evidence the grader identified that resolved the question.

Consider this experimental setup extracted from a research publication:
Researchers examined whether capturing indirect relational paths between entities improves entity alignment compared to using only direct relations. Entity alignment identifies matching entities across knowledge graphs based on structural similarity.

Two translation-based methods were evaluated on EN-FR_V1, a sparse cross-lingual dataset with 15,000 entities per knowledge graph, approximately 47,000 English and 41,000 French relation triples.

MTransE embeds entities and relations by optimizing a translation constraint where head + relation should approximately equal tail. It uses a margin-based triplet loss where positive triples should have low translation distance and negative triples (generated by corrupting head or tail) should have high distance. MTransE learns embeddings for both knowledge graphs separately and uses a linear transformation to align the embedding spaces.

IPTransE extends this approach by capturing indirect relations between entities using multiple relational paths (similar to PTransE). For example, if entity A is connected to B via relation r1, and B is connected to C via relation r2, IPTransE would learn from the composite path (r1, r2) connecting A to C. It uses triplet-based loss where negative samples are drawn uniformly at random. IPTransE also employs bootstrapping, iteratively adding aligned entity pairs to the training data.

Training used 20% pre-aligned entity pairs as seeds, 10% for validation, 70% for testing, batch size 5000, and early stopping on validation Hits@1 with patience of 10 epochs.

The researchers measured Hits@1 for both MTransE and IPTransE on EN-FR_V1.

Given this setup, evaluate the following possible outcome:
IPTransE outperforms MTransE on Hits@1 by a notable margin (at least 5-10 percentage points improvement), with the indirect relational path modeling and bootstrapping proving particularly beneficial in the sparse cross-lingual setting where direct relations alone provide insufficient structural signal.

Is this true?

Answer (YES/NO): NO